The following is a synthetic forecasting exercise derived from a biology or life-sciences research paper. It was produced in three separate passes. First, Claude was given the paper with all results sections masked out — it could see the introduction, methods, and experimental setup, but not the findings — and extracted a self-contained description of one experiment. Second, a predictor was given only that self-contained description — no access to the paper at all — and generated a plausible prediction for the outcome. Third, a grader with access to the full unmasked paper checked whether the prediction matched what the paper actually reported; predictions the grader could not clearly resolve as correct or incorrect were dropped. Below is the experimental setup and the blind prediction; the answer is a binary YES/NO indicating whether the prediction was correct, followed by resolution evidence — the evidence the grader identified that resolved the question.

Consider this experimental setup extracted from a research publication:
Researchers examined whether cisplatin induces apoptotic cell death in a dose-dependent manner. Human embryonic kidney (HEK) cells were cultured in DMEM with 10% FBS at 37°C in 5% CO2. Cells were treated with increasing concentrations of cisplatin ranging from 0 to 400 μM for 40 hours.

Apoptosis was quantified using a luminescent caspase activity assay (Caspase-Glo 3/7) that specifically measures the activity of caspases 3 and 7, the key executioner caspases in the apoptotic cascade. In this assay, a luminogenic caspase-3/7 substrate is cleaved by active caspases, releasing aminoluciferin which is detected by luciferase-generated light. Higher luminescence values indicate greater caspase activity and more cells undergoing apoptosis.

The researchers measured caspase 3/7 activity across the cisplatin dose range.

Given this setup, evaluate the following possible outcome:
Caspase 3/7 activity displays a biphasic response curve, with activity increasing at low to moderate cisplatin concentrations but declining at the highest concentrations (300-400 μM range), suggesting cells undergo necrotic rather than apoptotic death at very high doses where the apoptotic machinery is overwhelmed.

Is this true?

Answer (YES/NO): NO